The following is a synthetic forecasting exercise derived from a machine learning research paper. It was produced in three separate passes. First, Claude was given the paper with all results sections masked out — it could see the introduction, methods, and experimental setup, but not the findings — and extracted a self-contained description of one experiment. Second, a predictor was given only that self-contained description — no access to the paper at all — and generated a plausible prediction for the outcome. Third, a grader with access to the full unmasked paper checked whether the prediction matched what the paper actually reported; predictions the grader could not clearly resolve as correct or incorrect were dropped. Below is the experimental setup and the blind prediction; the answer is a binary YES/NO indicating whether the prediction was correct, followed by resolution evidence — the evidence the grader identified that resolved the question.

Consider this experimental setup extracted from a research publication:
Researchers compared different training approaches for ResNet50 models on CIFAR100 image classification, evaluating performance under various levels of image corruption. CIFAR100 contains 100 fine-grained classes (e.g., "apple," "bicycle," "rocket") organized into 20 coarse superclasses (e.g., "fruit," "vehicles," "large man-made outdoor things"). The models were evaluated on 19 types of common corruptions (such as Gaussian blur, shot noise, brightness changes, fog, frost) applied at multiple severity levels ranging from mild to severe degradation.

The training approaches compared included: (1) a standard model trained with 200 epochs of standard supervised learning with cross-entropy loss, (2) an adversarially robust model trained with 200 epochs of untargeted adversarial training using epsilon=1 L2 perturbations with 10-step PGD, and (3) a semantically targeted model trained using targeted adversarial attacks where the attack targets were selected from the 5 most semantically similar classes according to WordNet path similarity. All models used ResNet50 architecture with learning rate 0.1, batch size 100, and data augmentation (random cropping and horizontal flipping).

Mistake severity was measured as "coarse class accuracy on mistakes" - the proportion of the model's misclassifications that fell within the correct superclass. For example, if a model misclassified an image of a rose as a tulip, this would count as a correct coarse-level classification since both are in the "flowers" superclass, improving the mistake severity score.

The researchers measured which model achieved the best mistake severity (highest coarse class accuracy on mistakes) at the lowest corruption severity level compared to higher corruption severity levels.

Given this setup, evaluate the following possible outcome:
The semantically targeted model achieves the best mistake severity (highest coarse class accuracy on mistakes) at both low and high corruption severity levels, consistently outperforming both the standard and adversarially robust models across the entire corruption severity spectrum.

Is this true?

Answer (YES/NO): NO